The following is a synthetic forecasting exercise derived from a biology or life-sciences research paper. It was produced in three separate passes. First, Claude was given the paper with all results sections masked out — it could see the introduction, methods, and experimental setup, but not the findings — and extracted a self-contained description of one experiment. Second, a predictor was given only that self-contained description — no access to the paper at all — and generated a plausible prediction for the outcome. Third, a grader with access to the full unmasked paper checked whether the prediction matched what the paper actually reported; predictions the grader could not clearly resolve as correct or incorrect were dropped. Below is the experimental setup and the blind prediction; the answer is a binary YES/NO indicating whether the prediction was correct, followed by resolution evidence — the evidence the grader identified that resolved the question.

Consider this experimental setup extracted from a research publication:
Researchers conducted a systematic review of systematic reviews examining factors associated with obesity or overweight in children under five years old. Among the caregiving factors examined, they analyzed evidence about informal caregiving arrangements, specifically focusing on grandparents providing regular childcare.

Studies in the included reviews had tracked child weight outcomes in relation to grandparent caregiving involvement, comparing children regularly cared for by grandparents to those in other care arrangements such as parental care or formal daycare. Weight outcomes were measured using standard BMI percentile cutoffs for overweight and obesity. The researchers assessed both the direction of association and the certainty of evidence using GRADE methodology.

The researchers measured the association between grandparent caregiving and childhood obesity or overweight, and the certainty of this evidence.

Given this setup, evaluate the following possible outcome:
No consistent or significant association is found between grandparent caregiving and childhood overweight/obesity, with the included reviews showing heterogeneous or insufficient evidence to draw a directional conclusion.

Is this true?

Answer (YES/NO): NO